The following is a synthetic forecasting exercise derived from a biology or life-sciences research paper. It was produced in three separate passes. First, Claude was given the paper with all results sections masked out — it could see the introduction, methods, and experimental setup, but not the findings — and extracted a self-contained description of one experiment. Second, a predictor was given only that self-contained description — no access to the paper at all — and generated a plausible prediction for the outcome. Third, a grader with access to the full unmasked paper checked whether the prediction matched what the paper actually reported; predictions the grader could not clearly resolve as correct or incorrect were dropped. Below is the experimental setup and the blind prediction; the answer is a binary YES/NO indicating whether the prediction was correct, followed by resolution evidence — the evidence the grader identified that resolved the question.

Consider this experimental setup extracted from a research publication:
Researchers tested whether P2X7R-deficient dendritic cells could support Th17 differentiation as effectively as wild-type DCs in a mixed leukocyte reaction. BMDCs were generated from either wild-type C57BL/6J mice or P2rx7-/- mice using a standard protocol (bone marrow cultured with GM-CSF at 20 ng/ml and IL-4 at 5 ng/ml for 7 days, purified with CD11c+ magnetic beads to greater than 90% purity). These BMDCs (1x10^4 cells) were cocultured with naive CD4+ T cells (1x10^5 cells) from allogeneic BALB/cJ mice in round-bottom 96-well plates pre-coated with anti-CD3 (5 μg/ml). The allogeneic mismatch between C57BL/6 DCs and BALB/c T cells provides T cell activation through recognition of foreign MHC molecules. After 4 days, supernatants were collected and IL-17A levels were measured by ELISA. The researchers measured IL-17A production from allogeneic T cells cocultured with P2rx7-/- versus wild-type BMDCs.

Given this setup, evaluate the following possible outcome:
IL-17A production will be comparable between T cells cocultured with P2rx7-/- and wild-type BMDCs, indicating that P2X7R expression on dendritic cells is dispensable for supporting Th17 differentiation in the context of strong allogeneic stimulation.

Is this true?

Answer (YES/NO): YES